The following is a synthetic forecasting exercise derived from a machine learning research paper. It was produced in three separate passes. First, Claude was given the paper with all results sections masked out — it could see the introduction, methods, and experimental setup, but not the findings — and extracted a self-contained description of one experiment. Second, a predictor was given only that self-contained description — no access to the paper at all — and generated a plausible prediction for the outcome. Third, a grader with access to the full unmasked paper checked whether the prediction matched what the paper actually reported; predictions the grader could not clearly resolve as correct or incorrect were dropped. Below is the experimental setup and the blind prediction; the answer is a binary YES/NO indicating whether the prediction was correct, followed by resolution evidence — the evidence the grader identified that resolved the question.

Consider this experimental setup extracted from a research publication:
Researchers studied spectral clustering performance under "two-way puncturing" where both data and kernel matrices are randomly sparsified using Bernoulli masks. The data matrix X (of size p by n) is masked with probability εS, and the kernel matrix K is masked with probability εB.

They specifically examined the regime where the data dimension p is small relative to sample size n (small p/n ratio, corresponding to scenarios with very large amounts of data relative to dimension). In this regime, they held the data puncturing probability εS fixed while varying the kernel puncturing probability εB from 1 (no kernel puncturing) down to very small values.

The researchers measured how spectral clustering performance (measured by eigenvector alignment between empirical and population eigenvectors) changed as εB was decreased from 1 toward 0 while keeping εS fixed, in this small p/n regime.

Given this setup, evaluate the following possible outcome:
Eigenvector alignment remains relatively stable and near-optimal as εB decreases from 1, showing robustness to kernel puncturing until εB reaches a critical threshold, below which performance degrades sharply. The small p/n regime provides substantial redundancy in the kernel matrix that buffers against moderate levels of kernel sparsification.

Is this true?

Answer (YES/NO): YES